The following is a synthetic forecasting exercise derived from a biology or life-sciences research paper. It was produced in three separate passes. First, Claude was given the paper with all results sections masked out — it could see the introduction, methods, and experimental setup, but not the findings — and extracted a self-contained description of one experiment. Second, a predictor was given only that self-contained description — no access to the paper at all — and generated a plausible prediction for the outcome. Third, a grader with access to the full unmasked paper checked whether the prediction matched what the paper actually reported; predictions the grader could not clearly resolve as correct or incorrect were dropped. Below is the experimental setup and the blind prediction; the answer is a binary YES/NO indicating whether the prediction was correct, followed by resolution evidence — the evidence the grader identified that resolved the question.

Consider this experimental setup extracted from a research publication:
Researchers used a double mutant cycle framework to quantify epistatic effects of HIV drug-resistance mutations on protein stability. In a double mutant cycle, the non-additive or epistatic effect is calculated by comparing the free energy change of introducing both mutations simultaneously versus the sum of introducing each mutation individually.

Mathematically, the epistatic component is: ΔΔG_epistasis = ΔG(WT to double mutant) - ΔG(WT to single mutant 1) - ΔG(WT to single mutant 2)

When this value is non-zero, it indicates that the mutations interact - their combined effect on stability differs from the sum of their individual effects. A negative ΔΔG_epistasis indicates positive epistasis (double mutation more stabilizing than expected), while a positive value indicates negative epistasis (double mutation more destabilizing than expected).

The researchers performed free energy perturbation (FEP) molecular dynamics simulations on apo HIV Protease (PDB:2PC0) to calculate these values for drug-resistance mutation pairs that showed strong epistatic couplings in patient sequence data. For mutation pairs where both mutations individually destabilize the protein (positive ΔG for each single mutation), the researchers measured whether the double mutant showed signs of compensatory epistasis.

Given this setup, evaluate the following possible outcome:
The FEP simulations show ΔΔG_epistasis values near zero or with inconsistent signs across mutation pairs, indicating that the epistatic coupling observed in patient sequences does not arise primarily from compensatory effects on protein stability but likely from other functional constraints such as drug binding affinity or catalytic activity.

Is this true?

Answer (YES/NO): NO